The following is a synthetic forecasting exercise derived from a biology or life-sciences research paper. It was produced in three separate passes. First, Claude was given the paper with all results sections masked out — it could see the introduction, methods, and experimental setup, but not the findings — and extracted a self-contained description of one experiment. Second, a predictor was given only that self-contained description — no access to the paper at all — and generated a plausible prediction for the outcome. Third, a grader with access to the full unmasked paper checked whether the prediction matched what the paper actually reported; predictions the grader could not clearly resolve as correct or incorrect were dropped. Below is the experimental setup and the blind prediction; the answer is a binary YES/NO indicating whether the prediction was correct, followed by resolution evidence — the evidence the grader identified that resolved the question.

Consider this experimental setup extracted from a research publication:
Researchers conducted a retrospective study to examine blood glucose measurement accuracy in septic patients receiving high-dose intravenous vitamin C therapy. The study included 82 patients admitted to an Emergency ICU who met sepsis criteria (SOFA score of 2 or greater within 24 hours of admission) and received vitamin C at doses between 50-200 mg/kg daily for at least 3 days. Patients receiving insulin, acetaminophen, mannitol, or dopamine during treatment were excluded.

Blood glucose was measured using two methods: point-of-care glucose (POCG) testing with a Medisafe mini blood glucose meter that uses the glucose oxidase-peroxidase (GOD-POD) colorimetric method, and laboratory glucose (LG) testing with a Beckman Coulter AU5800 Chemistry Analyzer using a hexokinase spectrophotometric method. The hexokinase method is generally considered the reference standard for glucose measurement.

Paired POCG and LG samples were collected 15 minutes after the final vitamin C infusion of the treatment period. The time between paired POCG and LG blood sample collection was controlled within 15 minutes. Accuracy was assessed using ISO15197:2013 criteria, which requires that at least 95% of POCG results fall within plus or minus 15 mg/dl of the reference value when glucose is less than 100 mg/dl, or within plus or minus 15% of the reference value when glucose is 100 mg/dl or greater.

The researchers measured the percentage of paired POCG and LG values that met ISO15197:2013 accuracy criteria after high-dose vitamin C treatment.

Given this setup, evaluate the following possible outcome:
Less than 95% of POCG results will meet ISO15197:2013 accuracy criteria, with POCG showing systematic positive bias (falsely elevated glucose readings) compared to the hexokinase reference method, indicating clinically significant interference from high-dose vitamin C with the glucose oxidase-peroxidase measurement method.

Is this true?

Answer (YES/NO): NO